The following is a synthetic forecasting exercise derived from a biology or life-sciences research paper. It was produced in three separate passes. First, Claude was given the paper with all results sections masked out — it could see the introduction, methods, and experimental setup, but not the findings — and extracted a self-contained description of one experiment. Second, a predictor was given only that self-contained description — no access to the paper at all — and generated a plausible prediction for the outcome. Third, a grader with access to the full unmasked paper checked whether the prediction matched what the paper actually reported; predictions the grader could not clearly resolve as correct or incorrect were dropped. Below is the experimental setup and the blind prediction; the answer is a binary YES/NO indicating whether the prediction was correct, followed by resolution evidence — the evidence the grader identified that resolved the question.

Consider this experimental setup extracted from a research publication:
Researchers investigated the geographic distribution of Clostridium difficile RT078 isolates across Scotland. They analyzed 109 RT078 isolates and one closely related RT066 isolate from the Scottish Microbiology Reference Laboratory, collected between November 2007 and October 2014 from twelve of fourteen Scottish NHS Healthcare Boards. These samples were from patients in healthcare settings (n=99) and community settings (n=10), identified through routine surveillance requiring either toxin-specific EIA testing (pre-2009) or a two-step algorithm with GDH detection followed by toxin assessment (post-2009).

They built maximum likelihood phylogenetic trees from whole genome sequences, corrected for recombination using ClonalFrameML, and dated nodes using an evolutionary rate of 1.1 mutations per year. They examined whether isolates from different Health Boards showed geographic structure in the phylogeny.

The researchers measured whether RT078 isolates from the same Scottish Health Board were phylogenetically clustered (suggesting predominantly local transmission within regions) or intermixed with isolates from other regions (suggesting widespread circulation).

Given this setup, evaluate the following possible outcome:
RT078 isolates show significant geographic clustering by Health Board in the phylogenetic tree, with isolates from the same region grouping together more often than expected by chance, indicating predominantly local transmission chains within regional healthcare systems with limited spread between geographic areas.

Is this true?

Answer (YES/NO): NO